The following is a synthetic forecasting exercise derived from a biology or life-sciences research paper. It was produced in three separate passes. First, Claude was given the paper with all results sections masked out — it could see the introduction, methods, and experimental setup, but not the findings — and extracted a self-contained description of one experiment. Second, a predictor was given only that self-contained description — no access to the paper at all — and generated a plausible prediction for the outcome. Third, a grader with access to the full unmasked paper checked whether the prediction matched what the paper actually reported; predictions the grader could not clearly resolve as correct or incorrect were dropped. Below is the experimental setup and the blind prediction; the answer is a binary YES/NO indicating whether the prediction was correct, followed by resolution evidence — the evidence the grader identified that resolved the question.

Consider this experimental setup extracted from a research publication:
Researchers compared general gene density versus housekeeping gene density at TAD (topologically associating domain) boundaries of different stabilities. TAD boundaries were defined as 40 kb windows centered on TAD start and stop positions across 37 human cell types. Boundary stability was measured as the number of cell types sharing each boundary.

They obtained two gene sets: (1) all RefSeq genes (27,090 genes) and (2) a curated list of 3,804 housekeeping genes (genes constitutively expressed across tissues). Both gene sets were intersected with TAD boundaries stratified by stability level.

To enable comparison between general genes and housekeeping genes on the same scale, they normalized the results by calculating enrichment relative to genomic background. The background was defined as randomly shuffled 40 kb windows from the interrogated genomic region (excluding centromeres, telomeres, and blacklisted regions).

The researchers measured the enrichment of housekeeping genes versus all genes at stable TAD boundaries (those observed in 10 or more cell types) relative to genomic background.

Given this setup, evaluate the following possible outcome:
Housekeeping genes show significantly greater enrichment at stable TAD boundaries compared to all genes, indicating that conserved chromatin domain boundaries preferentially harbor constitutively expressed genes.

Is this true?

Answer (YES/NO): YES